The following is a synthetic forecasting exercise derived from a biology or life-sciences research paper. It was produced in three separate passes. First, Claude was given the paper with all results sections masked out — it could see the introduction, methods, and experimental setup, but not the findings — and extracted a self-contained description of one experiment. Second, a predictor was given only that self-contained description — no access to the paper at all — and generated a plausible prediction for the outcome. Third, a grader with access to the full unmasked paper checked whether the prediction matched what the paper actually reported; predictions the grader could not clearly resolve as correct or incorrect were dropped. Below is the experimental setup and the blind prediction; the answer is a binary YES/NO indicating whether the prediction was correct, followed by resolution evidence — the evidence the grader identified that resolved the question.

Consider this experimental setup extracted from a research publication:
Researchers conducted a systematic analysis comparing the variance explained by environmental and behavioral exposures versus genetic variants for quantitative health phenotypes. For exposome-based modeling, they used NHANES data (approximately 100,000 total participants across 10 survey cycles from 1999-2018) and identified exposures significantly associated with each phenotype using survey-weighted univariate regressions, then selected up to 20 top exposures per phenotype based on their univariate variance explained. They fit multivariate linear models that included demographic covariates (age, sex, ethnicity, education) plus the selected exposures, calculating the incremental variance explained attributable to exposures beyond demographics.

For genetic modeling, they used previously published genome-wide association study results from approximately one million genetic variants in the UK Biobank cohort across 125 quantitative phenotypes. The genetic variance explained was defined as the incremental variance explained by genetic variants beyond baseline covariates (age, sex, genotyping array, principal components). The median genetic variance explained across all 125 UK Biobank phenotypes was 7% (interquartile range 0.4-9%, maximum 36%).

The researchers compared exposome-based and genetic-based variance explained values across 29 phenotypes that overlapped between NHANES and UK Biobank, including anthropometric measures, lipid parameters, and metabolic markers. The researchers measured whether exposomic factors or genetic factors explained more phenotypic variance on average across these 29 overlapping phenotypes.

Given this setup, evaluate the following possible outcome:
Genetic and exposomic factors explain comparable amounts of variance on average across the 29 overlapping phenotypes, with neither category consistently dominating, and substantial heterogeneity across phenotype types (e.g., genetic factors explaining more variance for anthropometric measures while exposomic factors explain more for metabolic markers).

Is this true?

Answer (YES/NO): YES